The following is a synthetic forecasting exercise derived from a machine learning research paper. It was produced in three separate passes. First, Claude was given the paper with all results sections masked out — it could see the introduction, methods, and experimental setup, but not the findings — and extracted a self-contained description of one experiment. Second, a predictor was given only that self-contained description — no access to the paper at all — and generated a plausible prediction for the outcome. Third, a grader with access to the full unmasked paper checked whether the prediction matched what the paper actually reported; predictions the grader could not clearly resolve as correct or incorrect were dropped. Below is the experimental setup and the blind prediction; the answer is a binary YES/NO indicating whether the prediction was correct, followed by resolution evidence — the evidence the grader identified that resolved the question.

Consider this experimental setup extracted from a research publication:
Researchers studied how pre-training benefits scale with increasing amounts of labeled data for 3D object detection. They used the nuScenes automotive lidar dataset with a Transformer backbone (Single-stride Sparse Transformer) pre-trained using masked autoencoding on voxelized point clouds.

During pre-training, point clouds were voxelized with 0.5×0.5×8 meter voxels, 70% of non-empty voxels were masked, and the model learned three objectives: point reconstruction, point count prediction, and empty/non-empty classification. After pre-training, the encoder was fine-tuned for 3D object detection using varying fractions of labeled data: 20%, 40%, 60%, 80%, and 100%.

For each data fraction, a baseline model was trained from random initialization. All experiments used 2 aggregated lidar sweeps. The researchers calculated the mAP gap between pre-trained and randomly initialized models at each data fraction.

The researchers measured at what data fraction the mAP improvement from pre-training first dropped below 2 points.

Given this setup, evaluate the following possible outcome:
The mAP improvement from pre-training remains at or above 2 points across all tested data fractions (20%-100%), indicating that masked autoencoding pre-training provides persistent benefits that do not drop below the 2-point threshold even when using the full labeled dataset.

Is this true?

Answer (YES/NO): NO